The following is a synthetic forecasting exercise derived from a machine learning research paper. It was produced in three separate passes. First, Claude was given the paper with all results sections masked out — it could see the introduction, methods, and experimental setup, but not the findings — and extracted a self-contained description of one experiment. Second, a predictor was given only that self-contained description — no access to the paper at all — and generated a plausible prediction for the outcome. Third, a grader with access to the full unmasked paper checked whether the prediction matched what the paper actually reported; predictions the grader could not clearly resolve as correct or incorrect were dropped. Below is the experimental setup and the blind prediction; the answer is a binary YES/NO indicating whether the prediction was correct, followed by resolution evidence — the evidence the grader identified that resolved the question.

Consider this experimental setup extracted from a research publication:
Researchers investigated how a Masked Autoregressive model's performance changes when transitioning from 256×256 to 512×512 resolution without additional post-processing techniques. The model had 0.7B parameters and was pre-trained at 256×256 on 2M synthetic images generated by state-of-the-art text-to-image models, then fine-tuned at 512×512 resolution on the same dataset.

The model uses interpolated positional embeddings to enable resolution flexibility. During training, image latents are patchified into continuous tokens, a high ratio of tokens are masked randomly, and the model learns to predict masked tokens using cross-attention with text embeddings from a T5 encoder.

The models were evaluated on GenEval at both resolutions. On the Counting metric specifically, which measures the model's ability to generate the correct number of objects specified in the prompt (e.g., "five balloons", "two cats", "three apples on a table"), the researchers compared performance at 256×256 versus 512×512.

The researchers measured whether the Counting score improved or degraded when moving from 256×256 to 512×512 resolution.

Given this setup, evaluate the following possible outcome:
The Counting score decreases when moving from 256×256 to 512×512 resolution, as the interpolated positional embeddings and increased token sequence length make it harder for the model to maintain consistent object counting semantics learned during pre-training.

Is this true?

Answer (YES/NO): YES